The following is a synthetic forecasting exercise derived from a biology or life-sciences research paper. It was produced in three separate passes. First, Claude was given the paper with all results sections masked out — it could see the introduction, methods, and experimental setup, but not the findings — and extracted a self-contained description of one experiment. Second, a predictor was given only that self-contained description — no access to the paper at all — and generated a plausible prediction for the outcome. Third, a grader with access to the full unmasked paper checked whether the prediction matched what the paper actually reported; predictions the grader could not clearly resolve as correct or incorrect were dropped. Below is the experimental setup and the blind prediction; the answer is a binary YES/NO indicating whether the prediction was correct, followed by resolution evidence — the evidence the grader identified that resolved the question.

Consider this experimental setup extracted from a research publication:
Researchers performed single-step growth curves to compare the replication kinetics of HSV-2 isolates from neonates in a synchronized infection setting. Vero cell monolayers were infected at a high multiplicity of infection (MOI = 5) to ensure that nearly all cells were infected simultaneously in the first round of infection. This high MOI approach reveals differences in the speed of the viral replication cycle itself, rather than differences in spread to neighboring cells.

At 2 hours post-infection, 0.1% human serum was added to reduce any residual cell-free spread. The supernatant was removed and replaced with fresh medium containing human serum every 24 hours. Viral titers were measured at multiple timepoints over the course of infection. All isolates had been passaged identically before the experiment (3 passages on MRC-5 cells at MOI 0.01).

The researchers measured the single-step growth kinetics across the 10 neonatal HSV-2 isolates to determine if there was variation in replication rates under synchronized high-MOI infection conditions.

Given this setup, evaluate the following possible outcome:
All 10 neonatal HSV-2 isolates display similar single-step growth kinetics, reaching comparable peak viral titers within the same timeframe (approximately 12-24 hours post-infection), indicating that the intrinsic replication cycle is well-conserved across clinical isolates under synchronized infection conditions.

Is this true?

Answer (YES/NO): NO